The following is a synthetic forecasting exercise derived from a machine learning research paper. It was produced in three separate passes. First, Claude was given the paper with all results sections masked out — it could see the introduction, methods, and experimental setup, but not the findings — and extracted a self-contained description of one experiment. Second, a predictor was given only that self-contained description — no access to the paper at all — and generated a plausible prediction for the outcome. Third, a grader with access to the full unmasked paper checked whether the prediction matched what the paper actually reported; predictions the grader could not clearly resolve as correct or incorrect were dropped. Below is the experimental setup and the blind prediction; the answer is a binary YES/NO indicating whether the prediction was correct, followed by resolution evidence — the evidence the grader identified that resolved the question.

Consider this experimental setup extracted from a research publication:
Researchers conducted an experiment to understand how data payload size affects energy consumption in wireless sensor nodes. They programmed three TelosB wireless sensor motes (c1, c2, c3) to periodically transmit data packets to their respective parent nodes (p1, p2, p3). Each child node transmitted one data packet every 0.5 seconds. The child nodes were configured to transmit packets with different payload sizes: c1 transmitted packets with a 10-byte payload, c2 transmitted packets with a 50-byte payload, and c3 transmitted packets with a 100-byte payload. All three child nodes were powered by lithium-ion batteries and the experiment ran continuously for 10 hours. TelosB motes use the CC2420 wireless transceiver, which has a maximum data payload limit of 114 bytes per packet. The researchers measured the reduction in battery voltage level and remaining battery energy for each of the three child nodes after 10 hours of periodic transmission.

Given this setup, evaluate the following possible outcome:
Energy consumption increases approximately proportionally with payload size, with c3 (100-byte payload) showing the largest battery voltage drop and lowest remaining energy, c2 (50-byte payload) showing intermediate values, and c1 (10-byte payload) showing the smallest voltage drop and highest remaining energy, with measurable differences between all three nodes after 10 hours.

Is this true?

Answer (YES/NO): NO